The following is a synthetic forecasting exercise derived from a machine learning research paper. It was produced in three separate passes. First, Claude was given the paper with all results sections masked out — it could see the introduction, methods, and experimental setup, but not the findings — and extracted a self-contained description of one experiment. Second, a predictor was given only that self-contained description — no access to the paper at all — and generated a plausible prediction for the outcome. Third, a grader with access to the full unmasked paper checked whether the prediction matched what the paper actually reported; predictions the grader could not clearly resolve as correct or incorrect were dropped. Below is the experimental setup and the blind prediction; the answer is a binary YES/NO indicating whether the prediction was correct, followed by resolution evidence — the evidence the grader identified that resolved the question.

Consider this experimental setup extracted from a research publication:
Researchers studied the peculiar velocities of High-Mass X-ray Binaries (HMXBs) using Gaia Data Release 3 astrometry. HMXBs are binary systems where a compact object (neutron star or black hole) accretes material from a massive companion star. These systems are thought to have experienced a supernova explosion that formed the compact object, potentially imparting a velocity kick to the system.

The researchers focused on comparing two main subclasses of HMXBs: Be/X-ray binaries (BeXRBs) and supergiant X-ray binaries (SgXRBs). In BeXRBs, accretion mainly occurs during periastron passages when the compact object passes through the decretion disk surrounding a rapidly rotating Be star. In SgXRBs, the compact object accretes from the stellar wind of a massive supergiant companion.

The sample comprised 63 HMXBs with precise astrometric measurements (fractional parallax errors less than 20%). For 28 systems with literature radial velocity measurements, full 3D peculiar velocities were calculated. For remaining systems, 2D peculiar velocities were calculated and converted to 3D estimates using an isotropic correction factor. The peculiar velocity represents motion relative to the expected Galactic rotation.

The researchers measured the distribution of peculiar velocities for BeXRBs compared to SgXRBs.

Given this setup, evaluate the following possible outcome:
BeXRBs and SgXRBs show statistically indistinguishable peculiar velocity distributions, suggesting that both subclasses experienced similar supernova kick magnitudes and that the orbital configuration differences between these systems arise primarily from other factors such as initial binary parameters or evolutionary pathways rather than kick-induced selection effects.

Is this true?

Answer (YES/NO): NO